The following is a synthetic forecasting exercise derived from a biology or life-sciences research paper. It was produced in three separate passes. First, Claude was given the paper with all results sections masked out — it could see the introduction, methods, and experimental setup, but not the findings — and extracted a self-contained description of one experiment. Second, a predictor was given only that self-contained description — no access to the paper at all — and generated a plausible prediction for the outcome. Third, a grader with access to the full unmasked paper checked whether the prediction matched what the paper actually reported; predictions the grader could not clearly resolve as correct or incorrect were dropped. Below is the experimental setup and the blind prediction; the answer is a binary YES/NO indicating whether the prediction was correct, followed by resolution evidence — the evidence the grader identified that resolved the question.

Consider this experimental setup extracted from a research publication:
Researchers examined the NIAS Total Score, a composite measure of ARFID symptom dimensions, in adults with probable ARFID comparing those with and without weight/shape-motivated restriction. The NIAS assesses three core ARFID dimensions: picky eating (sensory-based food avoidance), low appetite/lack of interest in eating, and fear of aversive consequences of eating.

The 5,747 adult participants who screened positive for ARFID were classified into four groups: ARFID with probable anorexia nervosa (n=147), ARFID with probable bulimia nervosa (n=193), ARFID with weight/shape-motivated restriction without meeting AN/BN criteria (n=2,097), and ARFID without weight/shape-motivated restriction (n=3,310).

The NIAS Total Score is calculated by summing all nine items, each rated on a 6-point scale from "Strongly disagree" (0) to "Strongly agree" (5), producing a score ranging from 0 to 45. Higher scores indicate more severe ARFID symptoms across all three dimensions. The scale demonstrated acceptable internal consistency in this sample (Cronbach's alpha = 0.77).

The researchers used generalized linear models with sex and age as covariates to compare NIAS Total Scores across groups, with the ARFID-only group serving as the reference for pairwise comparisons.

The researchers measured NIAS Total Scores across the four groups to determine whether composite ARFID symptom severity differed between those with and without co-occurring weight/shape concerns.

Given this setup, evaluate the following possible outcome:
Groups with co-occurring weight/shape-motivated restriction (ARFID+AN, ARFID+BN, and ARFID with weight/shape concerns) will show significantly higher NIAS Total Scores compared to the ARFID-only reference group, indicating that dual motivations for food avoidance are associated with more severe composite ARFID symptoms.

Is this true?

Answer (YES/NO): YES